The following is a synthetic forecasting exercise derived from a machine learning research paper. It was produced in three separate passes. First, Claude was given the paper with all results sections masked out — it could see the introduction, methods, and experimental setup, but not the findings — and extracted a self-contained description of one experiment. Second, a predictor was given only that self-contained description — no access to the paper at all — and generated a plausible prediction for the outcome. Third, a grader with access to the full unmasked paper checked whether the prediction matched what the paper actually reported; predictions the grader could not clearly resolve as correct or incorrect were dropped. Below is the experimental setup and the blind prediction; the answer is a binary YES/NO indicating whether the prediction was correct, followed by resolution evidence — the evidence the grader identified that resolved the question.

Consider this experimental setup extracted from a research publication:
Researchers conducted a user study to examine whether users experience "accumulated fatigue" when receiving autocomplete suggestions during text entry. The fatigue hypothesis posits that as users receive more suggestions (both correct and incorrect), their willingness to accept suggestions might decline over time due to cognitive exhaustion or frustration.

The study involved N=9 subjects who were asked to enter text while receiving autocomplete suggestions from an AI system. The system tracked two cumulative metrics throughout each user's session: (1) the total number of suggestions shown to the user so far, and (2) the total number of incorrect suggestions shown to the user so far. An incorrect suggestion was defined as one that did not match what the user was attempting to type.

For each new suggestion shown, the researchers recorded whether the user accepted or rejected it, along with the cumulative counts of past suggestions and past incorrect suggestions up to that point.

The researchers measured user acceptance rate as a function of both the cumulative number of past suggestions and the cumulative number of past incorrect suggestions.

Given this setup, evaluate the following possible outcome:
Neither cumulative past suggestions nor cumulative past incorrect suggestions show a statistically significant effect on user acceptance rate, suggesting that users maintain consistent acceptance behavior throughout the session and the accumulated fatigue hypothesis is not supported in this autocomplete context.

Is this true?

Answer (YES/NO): YES